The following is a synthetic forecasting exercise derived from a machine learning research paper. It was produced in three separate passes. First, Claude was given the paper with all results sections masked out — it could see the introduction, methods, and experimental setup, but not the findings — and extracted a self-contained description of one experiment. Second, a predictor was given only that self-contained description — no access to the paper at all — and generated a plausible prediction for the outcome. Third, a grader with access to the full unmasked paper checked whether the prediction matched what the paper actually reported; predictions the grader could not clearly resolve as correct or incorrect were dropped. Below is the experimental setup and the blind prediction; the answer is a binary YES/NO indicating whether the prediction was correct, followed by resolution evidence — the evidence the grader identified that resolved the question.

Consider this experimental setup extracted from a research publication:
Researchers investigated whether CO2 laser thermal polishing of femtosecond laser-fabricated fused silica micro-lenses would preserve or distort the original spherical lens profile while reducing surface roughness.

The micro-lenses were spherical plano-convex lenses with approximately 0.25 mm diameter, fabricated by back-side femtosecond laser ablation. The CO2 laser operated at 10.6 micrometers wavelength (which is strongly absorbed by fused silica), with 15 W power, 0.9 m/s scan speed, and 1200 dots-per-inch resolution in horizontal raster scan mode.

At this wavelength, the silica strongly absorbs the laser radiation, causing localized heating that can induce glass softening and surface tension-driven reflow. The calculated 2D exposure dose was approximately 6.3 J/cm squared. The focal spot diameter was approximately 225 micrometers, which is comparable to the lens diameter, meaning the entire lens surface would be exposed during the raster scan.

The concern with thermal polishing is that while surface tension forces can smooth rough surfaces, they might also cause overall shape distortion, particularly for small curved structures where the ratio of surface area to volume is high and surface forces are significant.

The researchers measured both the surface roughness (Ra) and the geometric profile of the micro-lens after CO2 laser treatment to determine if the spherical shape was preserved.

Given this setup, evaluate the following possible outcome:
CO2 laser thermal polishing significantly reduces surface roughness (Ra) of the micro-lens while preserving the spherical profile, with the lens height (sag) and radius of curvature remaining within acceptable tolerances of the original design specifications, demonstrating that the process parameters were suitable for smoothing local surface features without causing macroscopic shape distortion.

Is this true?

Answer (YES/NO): YES